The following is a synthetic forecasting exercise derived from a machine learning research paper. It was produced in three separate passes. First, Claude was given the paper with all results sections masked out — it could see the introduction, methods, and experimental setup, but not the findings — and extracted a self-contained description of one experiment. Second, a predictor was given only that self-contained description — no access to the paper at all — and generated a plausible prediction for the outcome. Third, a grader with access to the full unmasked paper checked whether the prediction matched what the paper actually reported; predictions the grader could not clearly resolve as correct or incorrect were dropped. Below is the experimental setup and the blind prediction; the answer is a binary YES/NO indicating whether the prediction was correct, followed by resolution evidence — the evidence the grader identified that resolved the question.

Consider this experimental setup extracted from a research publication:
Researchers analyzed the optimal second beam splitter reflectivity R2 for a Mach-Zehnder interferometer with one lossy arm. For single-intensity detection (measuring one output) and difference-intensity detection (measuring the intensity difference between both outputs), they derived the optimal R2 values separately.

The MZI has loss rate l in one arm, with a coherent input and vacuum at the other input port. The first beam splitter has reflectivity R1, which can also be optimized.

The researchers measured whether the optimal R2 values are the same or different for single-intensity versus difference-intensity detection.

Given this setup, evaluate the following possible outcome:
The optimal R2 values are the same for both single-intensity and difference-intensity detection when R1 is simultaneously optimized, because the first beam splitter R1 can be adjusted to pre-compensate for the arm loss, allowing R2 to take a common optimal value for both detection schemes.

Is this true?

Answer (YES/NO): NO